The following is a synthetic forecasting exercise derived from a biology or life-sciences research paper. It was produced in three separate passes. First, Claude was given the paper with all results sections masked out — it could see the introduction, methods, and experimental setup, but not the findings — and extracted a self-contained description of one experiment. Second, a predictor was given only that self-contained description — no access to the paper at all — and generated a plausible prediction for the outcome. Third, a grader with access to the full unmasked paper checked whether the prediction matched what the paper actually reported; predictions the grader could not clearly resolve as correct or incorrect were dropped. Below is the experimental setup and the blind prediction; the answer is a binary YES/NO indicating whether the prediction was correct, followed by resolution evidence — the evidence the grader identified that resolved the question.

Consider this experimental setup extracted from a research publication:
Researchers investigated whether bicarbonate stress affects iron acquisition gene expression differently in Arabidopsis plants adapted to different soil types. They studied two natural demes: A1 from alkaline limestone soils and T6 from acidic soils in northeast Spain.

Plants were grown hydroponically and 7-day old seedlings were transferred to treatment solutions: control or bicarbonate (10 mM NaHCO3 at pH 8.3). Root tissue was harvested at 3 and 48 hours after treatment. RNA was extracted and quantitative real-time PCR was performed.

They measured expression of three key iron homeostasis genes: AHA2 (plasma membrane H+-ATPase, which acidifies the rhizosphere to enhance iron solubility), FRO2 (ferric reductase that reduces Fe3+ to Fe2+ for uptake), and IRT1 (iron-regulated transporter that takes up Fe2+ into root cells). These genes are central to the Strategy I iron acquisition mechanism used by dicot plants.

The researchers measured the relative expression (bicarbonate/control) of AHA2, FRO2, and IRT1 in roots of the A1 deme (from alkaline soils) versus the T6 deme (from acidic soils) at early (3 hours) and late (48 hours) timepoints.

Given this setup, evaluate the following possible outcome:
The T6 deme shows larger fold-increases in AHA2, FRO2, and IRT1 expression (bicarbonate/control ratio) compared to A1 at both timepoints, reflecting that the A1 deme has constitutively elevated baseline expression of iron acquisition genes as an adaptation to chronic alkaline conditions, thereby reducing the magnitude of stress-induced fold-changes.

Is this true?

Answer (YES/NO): NO